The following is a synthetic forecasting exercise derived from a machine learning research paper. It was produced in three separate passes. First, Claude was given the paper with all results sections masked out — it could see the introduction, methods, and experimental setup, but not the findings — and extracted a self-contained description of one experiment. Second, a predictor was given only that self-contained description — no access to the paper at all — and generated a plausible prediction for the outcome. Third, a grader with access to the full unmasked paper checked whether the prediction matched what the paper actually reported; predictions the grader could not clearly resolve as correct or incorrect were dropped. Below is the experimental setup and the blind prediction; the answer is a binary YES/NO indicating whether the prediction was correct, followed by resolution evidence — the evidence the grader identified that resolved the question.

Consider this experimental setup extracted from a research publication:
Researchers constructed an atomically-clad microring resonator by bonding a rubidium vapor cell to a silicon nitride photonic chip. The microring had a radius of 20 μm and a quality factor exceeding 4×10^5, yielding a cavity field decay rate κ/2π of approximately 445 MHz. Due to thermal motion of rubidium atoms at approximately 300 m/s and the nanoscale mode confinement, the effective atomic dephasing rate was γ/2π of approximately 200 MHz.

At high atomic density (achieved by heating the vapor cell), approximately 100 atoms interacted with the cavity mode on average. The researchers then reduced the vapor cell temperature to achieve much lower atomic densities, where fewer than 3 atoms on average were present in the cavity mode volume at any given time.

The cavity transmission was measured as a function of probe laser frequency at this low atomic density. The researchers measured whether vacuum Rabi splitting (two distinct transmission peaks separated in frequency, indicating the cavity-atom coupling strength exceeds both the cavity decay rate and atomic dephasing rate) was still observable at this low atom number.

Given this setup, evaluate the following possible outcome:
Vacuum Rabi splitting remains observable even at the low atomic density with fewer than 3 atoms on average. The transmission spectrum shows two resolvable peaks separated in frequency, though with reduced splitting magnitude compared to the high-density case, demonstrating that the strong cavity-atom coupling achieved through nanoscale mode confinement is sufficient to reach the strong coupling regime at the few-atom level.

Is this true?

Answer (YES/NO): NO